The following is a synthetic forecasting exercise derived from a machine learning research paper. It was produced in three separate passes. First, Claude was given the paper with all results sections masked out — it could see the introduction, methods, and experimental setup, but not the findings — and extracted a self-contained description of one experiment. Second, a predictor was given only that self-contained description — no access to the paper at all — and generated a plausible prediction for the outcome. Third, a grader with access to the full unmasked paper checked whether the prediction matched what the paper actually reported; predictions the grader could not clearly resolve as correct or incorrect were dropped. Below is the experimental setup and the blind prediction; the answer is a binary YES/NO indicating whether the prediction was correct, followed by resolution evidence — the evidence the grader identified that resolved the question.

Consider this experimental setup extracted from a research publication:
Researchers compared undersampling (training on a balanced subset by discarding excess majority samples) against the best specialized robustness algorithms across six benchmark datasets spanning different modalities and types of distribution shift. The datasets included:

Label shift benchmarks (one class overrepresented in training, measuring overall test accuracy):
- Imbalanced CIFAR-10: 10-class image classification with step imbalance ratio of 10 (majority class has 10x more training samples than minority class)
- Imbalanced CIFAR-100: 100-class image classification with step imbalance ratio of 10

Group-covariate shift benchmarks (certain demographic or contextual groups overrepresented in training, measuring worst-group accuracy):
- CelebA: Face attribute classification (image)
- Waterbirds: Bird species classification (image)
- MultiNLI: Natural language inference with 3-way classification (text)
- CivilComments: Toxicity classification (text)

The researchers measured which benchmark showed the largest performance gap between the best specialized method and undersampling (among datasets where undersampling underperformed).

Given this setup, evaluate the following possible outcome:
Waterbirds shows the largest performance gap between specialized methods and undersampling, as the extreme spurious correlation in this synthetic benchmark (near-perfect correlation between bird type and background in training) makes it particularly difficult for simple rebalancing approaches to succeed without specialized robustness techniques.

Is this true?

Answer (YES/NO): NO